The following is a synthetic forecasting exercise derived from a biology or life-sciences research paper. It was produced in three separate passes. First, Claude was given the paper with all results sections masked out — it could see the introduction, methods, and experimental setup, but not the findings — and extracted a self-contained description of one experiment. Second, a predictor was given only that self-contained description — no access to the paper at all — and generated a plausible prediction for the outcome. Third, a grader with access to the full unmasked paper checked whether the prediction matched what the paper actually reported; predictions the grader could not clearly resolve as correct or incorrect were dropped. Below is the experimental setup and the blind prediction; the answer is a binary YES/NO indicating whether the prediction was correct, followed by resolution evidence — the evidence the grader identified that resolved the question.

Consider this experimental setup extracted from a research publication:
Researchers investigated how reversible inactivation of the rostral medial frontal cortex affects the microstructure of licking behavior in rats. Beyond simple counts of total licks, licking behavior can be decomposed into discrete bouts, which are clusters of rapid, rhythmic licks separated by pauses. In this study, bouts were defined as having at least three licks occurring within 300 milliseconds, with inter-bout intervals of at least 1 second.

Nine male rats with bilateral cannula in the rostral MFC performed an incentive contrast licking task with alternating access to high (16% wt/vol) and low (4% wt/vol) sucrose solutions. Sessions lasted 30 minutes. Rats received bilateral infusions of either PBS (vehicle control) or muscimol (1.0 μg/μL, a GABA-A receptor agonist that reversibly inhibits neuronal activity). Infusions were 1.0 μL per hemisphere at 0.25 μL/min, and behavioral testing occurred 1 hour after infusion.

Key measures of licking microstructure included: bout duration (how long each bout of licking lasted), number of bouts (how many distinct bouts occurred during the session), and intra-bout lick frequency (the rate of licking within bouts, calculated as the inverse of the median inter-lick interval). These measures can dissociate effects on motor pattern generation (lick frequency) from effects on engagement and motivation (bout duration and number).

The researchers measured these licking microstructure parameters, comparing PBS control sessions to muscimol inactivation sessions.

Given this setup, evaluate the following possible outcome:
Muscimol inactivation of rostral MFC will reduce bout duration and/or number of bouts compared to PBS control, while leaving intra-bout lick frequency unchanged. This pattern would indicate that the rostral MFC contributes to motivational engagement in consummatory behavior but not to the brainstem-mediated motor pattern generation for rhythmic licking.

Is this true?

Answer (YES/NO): NO